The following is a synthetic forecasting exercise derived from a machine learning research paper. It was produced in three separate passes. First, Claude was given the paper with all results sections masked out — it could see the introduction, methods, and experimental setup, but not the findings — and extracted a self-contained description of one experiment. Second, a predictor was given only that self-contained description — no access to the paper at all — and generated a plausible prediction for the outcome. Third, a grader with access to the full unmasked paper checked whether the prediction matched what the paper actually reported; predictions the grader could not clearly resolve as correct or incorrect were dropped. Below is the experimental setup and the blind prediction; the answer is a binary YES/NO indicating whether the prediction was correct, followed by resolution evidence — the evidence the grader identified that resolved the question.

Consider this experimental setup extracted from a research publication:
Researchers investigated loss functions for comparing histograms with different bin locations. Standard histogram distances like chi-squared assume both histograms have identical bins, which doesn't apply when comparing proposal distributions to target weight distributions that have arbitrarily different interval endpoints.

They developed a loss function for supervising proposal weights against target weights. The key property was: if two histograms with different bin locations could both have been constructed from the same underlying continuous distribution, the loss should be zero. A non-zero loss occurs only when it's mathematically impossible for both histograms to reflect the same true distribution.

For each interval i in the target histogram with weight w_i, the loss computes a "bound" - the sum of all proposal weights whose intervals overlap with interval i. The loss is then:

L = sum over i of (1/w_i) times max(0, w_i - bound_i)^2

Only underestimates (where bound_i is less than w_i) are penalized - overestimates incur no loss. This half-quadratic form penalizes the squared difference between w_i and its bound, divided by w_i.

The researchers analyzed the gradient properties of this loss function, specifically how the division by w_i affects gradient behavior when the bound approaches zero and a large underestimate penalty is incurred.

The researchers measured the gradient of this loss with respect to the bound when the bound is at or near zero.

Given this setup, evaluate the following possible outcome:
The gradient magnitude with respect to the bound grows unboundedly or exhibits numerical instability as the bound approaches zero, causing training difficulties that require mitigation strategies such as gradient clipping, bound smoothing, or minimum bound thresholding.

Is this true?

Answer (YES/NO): NO